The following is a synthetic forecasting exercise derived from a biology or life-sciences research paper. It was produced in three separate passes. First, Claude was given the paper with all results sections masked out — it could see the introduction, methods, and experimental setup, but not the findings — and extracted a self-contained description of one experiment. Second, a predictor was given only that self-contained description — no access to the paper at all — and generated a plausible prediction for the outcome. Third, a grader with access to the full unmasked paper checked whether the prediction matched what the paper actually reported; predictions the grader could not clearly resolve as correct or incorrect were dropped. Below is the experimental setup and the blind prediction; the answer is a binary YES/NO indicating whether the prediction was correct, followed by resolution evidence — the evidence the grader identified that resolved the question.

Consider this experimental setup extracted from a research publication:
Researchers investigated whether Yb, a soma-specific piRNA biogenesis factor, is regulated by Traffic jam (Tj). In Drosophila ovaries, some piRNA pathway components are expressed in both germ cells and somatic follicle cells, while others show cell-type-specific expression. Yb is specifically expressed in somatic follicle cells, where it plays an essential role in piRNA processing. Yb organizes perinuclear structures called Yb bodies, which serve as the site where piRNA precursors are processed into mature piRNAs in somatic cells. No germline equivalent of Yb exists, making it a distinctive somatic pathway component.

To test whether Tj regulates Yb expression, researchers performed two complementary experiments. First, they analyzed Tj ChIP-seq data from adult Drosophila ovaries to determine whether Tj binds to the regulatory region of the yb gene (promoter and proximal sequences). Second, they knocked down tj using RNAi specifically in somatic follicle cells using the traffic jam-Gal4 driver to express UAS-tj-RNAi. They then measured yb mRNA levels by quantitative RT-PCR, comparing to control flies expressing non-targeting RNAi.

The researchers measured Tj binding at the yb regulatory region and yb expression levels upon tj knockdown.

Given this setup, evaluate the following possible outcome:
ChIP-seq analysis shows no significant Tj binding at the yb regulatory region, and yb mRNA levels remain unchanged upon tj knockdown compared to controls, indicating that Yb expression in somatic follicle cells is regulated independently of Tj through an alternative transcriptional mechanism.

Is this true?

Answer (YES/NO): NO